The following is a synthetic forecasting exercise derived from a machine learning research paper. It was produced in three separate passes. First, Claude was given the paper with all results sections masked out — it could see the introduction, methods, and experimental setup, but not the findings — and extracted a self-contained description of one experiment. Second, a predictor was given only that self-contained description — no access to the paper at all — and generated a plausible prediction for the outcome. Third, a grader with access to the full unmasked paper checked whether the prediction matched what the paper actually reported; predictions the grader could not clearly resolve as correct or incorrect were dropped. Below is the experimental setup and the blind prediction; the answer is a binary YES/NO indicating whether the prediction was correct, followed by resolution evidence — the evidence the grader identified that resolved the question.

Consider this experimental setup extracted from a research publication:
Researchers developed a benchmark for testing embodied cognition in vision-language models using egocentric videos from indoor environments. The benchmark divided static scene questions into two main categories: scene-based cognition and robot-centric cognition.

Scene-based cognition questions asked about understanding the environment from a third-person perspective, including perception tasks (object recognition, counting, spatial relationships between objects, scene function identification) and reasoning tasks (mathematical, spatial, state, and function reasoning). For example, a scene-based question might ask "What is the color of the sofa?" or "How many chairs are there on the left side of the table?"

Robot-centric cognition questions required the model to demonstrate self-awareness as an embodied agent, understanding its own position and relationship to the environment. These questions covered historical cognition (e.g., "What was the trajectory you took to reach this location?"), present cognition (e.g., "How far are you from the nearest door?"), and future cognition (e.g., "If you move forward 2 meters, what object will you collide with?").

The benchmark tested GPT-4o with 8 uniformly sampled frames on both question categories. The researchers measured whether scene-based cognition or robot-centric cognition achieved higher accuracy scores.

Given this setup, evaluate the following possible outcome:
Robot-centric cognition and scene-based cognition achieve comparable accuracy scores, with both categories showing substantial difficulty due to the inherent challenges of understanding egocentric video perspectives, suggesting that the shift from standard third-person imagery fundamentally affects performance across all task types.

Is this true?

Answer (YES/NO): NO